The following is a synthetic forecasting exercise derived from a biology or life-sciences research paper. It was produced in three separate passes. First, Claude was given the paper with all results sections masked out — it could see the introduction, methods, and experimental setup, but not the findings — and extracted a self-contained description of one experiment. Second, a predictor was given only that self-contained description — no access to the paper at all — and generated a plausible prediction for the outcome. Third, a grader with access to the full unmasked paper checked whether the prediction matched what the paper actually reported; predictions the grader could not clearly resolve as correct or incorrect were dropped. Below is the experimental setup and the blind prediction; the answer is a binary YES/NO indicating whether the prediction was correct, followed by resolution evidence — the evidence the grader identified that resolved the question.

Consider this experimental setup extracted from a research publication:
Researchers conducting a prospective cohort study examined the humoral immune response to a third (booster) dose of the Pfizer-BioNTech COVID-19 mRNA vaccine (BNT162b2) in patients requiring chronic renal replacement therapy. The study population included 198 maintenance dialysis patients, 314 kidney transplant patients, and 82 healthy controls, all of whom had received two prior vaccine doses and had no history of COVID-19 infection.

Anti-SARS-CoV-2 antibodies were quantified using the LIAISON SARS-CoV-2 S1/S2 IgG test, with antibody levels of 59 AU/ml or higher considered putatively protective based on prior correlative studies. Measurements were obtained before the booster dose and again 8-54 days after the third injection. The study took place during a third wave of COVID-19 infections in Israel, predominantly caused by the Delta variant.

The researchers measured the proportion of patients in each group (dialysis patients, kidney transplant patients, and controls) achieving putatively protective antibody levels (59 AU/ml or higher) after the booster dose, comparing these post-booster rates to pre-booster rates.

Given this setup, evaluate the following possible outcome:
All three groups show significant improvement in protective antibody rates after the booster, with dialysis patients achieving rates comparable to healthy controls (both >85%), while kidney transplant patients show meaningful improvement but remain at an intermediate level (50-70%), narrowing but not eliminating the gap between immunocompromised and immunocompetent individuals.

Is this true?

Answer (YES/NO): YES